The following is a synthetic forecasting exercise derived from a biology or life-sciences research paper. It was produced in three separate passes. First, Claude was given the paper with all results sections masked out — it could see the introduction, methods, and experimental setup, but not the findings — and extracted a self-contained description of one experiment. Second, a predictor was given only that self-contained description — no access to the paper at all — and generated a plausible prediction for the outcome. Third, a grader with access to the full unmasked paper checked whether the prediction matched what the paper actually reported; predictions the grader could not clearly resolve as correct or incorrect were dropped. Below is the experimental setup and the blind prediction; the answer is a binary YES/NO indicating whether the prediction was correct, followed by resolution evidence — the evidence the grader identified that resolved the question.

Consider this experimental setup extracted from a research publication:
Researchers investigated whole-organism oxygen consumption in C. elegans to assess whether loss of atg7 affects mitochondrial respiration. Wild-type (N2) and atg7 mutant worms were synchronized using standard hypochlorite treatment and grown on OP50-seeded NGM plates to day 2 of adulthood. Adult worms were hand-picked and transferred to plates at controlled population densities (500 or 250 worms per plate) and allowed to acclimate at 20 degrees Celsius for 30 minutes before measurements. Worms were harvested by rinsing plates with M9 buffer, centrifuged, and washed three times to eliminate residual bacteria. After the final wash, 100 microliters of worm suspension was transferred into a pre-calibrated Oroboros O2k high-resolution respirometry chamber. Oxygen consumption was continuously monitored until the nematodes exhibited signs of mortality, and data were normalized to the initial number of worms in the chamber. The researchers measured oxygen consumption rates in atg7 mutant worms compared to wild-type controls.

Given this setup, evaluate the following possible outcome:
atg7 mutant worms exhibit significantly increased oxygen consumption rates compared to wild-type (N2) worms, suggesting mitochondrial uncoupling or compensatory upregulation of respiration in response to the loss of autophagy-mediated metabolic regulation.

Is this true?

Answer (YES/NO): NO